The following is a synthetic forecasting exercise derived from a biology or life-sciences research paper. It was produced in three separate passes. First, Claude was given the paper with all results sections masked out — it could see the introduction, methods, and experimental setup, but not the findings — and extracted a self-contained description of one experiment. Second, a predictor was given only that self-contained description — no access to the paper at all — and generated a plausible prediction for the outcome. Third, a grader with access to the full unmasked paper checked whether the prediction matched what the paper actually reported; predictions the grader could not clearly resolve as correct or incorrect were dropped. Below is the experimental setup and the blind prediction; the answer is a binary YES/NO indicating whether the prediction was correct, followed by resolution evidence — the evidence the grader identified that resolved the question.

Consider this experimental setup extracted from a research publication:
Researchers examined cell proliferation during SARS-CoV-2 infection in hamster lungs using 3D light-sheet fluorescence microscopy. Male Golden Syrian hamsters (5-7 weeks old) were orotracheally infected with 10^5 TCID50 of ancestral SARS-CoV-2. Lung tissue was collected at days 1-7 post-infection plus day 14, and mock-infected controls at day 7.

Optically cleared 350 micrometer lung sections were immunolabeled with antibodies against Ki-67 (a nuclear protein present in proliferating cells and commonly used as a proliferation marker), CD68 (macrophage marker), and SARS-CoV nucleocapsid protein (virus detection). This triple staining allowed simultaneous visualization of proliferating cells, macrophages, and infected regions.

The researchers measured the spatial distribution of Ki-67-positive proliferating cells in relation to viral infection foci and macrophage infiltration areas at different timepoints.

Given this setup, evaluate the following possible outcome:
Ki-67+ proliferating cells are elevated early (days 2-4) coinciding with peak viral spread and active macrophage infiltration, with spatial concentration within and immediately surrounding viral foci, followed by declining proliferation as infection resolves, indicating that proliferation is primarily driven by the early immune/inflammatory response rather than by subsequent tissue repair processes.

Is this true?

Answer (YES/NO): NO